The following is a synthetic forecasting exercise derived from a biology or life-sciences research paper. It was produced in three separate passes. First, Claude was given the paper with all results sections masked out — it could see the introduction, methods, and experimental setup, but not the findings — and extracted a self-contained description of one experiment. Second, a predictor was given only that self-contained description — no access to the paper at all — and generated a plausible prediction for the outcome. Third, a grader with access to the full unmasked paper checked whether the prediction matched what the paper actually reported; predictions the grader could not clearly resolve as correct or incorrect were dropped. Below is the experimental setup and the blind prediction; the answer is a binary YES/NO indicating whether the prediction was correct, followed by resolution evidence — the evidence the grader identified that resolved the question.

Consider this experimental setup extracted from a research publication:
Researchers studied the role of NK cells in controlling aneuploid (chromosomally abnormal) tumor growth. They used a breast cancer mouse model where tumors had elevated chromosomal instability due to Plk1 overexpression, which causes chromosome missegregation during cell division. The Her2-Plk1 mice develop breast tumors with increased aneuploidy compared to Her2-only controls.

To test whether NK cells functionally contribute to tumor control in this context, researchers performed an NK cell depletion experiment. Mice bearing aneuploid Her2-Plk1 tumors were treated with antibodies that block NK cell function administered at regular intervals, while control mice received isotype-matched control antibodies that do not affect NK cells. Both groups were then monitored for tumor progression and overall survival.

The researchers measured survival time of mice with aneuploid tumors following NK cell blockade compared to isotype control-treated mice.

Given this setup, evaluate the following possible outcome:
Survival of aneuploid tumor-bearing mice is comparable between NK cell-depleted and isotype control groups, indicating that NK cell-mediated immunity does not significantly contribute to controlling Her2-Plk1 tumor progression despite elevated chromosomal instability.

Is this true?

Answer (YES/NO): NO